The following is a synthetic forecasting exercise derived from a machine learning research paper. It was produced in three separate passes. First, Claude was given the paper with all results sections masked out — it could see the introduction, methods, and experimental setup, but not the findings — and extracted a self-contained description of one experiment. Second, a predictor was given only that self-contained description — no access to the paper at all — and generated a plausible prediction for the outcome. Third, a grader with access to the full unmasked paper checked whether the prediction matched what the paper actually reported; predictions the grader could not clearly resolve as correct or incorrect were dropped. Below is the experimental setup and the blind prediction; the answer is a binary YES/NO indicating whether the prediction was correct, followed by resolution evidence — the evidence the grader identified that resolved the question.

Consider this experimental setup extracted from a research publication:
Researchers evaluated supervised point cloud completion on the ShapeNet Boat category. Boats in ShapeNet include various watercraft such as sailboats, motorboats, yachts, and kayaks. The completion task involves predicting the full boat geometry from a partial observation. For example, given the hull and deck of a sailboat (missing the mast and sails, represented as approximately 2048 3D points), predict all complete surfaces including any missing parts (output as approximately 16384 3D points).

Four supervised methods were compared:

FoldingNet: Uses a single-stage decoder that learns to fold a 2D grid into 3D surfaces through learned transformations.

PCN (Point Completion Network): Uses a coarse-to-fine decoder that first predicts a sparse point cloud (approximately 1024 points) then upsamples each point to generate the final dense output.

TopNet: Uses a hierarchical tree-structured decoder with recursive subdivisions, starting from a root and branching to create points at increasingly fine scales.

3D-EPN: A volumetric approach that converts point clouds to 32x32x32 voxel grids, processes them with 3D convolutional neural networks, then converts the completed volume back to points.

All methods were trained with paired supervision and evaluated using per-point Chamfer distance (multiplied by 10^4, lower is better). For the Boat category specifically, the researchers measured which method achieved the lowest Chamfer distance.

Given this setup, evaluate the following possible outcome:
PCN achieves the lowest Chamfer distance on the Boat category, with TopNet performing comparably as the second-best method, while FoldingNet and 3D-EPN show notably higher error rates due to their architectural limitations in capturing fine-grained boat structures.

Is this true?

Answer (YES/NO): YES